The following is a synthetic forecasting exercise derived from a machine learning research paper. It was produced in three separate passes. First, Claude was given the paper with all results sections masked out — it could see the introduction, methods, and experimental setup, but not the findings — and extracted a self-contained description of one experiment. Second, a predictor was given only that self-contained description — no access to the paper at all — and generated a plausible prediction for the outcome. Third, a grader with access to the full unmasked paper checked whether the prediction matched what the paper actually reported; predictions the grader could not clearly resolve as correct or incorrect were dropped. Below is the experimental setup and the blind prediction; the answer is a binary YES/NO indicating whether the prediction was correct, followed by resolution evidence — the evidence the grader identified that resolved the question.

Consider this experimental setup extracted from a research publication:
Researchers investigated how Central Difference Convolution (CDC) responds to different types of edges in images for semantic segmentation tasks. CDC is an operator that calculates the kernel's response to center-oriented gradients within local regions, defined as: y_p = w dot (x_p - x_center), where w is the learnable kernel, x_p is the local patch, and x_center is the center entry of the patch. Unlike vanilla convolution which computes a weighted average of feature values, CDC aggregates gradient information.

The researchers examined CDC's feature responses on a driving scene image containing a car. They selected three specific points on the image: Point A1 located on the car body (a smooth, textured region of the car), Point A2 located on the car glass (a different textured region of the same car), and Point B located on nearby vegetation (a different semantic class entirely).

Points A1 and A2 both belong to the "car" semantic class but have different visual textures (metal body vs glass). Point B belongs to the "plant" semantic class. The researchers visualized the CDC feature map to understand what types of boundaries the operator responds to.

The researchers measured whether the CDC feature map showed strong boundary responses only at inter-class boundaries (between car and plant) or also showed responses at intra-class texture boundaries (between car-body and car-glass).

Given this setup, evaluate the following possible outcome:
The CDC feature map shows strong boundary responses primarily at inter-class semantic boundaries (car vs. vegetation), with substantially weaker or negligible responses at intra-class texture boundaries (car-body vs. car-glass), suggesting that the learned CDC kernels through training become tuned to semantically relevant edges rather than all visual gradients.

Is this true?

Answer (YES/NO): NO